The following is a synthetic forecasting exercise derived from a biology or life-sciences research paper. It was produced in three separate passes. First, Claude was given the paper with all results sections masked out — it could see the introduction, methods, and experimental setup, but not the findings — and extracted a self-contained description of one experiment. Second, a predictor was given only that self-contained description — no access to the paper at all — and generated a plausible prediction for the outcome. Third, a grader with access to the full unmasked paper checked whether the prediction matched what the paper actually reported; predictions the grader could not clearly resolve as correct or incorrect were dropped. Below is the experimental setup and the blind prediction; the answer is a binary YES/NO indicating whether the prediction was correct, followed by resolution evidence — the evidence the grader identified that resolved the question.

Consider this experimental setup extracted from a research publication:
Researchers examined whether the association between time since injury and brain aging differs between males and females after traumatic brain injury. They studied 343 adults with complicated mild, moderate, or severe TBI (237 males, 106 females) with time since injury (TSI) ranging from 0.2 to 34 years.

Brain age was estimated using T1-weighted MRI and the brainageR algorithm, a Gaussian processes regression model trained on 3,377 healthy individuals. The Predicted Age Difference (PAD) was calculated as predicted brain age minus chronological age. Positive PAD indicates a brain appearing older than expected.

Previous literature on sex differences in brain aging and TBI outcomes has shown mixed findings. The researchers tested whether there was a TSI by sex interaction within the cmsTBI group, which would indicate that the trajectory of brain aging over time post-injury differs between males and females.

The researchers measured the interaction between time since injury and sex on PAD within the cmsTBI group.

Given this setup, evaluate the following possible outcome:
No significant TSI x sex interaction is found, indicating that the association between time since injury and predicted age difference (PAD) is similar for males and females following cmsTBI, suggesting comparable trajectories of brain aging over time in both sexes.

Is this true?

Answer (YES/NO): YES